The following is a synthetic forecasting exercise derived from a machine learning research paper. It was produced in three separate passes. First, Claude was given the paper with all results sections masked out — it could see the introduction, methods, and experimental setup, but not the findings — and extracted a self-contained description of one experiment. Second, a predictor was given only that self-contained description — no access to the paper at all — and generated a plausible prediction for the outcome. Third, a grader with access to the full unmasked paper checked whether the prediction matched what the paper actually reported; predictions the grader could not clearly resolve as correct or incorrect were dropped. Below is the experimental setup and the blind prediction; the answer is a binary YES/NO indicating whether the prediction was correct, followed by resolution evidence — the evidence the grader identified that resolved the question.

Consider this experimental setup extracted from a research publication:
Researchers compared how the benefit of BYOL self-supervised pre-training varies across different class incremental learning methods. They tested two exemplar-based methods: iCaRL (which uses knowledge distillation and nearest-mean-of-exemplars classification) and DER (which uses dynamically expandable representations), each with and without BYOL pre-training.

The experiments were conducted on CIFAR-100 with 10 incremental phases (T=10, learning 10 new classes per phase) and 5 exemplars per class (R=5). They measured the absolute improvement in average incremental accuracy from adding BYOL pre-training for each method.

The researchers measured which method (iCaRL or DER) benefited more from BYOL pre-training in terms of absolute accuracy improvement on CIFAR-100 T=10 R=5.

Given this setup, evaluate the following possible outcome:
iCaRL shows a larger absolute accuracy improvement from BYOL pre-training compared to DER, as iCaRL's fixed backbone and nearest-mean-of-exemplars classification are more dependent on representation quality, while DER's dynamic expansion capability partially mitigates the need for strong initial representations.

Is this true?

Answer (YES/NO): NO